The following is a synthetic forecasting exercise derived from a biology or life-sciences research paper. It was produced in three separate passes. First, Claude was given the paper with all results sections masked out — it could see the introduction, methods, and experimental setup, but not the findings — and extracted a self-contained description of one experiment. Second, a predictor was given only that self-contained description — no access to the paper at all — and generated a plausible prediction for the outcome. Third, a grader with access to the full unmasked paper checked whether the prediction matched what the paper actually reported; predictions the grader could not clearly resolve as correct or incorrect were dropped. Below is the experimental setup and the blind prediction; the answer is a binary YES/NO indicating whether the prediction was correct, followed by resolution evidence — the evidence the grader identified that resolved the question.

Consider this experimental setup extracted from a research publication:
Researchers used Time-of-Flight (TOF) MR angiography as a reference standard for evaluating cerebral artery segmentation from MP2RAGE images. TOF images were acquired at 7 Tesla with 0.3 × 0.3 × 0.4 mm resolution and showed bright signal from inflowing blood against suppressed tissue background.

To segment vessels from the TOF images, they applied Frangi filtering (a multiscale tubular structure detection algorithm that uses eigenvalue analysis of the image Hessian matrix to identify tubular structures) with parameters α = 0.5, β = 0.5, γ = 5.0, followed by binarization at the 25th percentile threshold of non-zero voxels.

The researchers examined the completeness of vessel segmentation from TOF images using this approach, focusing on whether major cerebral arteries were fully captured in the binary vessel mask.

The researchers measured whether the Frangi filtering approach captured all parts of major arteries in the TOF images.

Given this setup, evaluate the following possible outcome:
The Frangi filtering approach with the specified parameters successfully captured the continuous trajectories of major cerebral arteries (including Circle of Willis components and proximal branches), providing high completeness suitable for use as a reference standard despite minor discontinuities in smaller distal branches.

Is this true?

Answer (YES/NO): NO